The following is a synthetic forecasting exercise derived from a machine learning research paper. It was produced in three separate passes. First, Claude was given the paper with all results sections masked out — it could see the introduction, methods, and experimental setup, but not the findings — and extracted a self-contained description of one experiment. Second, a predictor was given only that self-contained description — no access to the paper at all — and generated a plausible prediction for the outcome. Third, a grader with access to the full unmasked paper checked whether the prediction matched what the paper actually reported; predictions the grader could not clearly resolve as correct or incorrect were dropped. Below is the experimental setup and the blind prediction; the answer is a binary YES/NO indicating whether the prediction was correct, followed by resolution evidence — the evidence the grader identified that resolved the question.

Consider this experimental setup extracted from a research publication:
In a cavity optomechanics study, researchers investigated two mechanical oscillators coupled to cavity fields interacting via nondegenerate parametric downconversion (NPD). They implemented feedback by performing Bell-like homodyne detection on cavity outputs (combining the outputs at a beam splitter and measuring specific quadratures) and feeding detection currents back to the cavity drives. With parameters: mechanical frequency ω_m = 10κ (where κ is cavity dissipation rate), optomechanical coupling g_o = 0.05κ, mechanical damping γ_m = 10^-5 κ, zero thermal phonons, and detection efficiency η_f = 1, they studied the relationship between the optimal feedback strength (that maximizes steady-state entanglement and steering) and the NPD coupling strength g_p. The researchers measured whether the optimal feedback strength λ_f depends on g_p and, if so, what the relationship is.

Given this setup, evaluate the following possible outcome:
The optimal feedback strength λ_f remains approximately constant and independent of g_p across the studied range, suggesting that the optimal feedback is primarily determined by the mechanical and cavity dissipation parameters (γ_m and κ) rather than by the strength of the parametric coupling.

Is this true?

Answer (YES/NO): NO